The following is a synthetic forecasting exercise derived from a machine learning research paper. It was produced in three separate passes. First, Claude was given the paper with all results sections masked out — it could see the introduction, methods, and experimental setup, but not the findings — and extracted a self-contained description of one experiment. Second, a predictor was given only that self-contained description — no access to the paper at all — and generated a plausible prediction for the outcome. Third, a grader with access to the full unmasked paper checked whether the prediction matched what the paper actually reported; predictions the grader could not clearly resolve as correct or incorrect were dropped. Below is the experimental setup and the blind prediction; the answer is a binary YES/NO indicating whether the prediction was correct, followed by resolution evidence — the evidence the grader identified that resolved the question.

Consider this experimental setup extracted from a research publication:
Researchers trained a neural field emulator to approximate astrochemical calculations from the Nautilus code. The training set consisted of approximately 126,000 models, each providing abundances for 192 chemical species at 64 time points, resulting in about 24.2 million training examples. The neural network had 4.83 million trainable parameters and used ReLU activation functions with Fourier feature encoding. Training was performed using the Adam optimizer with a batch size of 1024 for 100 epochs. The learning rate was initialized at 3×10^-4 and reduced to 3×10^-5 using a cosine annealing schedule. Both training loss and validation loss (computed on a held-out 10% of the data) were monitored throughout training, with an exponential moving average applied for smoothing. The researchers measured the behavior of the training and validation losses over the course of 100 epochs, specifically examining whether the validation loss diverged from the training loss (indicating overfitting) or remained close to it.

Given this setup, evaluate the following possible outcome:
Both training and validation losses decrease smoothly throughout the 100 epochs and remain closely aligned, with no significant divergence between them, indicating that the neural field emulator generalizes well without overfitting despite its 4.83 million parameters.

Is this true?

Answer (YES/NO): NO